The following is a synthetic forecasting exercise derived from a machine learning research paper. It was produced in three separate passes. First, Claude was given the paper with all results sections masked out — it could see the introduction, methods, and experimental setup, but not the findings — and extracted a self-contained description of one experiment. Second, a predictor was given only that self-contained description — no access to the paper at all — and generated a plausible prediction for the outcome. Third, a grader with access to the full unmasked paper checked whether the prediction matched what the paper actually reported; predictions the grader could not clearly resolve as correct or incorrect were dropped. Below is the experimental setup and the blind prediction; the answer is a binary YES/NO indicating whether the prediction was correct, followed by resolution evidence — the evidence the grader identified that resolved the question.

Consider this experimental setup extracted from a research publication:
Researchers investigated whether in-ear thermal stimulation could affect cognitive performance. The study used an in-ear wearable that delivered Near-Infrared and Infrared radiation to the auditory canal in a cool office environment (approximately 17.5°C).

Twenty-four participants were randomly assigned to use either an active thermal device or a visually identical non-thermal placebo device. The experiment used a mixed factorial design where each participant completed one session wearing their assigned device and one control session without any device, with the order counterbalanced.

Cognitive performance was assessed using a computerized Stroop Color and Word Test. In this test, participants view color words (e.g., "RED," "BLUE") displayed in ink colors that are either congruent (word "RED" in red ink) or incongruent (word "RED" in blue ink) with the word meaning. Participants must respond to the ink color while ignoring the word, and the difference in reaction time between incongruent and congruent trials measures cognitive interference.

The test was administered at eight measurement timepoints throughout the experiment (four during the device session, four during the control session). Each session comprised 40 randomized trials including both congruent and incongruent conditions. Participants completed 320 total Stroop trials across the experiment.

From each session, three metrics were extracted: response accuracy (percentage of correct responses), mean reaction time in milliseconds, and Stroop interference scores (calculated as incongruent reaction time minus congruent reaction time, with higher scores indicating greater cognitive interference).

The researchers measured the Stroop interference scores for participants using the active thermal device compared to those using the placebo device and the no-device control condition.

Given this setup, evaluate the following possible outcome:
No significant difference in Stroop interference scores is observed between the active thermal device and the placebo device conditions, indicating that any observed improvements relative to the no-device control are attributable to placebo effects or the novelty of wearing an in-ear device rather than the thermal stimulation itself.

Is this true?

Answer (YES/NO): NO